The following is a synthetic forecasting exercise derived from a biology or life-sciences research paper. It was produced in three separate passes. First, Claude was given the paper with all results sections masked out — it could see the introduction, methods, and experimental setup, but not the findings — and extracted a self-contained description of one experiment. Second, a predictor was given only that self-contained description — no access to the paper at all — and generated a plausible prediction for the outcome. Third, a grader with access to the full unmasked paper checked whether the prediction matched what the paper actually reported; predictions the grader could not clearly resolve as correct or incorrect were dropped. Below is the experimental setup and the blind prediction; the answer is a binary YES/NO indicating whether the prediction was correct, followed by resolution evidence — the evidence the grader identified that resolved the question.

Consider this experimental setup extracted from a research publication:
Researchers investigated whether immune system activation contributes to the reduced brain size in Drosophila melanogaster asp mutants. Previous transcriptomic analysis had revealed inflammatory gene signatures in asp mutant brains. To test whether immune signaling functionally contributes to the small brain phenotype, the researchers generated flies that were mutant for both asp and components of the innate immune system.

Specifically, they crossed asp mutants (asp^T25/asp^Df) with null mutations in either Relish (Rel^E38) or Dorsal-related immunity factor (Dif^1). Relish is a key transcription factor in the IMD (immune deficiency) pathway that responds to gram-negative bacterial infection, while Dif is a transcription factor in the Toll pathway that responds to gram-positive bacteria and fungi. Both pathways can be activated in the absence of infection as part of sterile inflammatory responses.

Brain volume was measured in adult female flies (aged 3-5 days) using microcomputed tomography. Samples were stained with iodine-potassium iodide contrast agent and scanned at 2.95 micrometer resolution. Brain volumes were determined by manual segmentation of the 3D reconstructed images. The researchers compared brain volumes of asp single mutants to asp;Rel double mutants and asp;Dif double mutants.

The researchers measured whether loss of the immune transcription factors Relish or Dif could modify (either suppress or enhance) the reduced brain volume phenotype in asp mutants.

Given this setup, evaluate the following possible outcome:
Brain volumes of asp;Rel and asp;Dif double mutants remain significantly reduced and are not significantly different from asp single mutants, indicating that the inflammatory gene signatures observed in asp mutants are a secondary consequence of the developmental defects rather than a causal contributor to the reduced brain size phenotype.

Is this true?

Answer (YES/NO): NO